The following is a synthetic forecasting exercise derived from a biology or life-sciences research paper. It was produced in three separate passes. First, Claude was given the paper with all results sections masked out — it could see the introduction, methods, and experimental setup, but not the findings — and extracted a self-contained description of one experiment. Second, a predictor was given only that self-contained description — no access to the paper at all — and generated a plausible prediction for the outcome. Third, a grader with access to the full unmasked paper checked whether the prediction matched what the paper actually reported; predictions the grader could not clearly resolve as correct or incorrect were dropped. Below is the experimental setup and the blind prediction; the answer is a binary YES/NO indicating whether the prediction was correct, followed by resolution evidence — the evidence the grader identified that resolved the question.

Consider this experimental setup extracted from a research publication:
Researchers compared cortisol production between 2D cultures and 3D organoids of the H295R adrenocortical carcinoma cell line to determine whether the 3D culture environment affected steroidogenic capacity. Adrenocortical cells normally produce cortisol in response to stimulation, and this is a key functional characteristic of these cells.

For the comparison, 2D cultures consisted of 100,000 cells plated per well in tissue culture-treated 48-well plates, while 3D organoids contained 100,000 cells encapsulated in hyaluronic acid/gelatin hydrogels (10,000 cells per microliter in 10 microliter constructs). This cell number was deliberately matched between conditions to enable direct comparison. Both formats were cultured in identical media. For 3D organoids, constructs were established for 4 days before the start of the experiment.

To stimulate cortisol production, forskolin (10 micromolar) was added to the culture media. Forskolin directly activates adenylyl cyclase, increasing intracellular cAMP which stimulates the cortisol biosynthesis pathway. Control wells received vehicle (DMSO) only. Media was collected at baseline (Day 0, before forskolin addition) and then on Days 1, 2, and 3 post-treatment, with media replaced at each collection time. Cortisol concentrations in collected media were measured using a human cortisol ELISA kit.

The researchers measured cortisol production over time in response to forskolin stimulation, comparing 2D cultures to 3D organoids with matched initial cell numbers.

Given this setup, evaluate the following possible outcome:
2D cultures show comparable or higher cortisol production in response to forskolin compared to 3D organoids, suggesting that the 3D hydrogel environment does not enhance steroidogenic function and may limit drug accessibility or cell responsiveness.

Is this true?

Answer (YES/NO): YES